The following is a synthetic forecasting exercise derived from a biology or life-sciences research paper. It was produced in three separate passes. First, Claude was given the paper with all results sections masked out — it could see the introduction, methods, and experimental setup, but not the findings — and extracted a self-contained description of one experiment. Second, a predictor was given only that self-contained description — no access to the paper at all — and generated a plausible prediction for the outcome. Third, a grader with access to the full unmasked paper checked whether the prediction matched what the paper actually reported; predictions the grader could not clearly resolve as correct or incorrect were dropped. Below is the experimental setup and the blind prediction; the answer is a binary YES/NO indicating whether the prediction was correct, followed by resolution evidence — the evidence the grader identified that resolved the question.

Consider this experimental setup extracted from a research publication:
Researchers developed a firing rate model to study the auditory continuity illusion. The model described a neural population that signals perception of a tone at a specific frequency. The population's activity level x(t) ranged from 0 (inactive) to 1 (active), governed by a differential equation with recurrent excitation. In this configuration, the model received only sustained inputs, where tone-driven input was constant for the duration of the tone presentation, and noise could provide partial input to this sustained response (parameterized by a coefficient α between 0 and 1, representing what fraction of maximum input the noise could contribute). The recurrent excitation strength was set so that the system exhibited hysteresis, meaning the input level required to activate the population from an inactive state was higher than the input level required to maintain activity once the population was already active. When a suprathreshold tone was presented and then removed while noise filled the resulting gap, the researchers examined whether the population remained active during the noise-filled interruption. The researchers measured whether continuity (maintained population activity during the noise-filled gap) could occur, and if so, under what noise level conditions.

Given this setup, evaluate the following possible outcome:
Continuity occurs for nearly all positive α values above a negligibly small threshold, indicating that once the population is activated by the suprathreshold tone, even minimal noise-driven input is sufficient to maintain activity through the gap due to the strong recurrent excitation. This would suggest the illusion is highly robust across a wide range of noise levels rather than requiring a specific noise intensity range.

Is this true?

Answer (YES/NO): NO